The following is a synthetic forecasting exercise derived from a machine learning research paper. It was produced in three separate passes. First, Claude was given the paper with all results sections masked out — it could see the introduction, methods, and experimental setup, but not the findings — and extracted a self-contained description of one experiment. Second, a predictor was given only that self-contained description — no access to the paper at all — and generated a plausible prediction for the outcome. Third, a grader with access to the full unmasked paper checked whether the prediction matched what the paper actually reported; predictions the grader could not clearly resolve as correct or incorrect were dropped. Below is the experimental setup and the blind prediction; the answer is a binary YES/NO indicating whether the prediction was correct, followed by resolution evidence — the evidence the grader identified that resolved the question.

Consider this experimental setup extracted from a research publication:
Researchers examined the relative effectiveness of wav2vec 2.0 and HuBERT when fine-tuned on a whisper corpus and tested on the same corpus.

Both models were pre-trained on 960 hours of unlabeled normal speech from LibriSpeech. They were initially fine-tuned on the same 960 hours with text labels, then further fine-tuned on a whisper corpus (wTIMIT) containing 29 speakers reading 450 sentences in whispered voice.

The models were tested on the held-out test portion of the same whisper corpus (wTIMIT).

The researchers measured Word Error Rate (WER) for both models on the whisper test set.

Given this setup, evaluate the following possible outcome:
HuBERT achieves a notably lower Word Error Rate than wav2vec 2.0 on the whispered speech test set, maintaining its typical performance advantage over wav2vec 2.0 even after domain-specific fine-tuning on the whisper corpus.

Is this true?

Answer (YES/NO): NO